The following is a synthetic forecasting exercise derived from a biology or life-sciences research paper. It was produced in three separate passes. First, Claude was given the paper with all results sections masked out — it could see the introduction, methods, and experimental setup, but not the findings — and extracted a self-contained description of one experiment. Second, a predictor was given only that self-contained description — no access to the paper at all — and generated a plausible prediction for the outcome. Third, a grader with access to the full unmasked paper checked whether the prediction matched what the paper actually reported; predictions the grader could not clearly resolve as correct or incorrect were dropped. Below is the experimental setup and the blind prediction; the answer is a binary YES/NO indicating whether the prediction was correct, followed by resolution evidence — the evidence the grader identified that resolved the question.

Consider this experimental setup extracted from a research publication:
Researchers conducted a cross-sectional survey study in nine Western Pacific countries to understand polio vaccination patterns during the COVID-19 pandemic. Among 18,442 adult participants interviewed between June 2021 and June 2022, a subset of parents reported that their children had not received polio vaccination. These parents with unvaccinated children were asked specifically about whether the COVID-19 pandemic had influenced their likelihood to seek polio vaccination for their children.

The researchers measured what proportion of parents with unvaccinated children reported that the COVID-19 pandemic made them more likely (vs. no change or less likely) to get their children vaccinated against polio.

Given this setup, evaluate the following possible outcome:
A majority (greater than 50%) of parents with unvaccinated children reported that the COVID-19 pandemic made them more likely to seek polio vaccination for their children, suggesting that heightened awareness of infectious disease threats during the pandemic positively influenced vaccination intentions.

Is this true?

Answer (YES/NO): YES